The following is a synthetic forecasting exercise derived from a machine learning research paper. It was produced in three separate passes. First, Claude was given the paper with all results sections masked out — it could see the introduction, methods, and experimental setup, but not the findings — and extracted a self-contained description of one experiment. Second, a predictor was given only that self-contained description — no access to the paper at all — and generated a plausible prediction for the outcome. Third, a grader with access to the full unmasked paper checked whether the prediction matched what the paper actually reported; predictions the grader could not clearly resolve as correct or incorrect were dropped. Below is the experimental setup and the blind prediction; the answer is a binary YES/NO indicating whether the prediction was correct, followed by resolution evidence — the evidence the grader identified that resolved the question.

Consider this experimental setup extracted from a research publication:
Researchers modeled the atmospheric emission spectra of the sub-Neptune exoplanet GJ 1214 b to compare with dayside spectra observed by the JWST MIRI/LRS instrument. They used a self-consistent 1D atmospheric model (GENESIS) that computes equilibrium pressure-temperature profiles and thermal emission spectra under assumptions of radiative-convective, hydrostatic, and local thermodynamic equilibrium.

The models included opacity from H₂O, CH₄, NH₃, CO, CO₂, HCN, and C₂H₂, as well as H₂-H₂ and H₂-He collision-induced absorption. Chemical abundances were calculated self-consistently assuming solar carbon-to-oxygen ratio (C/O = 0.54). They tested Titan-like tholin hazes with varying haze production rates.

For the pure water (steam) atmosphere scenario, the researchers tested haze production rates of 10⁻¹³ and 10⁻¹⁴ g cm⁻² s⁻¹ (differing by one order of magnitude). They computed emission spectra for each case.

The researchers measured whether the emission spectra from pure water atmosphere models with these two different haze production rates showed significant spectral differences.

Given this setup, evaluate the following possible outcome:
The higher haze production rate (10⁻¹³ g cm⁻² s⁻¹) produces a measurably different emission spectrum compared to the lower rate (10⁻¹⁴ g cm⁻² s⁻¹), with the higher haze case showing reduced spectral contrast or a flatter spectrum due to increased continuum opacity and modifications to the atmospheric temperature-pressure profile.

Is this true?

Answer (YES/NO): NO